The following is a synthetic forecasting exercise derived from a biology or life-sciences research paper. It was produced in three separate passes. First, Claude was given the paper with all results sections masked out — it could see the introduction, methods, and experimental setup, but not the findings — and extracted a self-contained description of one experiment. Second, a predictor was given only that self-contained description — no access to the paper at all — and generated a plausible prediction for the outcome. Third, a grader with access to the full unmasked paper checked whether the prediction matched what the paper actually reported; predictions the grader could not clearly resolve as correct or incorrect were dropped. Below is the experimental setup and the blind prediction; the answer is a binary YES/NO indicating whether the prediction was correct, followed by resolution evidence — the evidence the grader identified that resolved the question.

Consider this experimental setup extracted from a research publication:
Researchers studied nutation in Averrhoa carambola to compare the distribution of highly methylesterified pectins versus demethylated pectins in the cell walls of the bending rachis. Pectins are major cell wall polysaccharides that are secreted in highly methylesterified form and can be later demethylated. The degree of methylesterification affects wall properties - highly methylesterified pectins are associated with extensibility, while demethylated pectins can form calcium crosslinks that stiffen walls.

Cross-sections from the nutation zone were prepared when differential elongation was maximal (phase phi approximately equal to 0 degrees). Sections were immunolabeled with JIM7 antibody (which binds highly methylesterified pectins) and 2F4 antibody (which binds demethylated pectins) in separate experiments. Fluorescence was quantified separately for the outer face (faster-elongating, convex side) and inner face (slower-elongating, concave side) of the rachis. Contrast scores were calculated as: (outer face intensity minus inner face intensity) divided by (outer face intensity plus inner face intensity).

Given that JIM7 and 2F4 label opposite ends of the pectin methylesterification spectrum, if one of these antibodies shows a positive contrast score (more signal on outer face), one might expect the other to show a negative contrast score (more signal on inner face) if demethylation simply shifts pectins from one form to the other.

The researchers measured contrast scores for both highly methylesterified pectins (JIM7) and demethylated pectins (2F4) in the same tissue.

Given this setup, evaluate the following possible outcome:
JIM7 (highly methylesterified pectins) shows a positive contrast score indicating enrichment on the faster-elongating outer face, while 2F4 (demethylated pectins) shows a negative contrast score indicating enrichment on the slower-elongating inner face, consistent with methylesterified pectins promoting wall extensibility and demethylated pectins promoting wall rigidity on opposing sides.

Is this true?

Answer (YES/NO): NO